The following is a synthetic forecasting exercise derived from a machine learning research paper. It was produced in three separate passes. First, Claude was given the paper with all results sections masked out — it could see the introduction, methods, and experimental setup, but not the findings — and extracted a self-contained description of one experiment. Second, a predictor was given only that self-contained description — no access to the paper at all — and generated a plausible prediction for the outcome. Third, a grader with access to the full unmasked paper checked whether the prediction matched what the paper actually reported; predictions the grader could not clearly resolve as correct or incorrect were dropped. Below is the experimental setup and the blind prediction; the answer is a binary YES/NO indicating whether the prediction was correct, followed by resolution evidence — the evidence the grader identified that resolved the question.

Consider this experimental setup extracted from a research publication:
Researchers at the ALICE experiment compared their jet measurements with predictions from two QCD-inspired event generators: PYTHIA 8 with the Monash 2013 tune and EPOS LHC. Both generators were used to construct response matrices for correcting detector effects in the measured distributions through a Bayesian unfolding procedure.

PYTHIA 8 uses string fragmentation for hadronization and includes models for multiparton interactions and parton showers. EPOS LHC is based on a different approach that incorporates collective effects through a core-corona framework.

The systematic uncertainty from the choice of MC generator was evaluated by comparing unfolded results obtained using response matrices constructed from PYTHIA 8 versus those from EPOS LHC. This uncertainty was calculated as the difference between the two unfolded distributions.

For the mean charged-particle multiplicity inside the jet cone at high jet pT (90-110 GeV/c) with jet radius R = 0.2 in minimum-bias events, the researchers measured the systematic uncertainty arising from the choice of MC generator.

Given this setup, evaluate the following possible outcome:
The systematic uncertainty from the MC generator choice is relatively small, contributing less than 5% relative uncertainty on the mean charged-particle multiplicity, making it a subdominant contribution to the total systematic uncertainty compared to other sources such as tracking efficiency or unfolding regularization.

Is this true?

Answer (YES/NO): NO